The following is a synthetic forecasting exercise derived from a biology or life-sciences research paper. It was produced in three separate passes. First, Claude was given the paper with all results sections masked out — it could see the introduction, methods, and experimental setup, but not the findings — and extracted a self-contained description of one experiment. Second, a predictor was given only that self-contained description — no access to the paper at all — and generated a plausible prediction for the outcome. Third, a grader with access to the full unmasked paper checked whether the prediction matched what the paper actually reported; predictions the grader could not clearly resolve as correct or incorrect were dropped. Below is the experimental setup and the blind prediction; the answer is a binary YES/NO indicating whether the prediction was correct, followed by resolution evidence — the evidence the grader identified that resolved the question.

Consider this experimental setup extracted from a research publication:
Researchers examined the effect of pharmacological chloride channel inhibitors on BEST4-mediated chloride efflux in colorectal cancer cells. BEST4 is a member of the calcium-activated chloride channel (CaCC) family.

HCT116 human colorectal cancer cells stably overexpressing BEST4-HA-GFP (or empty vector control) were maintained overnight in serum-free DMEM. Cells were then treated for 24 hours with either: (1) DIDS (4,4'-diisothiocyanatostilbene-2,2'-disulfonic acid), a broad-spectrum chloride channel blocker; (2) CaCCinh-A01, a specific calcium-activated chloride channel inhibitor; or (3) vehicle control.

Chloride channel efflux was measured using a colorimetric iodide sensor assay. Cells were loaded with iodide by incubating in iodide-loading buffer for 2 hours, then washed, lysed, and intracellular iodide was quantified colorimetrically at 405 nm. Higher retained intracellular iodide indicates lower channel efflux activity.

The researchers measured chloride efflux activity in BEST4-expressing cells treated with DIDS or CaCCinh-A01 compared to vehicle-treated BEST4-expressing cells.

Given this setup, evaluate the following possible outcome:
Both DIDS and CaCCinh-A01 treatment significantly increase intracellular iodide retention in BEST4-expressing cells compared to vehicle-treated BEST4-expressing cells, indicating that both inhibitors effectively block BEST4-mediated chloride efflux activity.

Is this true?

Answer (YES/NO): YES